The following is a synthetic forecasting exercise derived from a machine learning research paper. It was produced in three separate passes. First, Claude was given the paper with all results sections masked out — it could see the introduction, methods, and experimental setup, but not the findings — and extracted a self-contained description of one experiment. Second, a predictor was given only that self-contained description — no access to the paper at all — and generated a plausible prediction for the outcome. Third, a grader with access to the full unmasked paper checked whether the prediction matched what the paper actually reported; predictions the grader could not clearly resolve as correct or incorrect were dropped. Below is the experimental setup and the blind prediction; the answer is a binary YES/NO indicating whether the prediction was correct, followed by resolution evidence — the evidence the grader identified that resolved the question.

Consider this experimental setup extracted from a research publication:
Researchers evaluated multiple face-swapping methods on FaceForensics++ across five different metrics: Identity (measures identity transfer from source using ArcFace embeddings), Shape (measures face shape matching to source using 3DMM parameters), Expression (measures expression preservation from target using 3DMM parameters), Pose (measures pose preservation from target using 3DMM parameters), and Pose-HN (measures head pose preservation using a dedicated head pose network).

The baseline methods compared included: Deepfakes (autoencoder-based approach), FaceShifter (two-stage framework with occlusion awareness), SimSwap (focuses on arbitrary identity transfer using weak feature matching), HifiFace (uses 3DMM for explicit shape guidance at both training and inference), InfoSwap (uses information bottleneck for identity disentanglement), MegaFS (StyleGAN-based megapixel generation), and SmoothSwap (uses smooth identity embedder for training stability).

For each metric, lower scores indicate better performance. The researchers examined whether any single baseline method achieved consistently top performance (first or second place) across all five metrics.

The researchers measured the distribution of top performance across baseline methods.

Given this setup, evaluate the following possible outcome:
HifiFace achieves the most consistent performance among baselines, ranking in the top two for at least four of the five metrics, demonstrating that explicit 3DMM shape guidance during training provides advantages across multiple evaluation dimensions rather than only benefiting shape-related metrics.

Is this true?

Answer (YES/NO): NO